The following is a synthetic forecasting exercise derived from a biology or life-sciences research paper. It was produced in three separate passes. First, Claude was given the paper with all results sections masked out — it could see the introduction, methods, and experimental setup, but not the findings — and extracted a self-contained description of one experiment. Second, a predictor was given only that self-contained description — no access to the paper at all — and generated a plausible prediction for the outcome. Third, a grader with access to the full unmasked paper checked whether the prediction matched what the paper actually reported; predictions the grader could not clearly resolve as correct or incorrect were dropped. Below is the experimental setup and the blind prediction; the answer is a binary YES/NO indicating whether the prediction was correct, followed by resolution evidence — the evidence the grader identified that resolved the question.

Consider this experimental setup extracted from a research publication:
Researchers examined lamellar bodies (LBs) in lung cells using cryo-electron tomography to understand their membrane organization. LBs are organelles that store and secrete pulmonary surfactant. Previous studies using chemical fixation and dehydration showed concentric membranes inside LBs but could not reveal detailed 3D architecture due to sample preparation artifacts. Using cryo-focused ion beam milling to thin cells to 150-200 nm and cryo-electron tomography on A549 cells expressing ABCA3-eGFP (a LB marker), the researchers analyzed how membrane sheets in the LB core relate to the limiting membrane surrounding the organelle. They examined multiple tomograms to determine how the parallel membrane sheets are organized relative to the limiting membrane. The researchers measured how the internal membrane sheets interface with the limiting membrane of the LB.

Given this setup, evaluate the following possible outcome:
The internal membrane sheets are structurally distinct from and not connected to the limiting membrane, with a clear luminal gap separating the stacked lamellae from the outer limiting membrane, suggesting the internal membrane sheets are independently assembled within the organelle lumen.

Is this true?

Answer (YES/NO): NO